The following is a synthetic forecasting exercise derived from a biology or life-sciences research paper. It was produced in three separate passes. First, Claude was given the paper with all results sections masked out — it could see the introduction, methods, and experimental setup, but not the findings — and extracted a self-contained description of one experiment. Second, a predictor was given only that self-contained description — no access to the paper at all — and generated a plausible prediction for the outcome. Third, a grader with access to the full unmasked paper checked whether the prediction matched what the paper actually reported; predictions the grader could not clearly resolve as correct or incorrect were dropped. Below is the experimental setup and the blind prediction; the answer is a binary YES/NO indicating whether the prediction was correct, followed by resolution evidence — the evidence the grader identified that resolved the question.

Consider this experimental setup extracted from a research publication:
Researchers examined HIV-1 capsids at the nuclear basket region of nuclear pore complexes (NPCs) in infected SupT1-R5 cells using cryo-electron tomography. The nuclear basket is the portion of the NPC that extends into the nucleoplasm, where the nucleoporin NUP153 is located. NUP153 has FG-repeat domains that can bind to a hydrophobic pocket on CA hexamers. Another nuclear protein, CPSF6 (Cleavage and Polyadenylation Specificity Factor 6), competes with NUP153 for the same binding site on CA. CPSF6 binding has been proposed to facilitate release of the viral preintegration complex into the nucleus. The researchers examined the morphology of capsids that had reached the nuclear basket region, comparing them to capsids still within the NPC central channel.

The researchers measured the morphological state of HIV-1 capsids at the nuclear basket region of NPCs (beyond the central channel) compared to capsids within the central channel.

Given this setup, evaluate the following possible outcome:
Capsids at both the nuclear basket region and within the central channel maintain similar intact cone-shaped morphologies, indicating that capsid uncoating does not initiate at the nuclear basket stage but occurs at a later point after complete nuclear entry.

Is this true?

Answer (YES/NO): NO